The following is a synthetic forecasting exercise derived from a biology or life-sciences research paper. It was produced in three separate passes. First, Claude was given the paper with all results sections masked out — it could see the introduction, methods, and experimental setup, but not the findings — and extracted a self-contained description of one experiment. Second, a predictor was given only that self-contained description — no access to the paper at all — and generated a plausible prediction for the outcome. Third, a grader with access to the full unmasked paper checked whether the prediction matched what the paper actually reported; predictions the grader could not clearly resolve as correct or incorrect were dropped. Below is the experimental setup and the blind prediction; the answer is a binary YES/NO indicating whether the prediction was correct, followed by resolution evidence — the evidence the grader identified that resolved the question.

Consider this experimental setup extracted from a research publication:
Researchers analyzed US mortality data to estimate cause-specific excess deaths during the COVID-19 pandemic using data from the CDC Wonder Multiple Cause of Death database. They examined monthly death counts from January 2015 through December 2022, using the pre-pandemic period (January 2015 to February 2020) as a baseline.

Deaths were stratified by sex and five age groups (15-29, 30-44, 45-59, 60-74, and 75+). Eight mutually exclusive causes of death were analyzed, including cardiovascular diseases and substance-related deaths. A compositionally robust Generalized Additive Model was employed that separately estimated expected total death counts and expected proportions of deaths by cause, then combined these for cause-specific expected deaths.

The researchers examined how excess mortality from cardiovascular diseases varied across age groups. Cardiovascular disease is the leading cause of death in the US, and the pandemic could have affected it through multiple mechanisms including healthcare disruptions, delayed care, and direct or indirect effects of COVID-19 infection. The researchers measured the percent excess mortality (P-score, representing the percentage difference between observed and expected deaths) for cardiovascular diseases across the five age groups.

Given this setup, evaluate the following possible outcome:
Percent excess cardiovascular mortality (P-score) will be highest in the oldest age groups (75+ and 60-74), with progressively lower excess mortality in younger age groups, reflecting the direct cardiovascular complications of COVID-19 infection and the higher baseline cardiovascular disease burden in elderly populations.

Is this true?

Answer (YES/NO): NO